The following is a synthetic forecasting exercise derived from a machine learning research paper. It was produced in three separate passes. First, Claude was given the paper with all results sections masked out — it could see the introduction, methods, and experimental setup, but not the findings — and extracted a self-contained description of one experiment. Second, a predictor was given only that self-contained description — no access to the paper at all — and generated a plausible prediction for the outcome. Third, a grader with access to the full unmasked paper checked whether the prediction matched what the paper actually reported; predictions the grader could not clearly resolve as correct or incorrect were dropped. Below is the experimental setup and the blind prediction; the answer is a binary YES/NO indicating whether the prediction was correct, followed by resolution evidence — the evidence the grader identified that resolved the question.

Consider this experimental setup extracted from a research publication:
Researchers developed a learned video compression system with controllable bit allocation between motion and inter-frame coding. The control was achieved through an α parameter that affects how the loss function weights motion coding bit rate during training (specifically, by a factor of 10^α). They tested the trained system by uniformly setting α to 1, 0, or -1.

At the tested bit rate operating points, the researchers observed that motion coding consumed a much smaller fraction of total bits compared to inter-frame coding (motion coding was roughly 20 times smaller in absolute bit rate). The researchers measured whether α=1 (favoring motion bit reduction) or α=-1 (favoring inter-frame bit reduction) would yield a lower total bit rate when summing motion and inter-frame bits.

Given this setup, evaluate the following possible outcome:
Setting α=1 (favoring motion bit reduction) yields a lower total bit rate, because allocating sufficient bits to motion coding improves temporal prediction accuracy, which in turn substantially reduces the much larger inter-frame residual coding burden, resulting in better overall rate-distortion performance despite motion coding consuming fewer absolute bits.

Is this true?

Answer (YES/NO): NO